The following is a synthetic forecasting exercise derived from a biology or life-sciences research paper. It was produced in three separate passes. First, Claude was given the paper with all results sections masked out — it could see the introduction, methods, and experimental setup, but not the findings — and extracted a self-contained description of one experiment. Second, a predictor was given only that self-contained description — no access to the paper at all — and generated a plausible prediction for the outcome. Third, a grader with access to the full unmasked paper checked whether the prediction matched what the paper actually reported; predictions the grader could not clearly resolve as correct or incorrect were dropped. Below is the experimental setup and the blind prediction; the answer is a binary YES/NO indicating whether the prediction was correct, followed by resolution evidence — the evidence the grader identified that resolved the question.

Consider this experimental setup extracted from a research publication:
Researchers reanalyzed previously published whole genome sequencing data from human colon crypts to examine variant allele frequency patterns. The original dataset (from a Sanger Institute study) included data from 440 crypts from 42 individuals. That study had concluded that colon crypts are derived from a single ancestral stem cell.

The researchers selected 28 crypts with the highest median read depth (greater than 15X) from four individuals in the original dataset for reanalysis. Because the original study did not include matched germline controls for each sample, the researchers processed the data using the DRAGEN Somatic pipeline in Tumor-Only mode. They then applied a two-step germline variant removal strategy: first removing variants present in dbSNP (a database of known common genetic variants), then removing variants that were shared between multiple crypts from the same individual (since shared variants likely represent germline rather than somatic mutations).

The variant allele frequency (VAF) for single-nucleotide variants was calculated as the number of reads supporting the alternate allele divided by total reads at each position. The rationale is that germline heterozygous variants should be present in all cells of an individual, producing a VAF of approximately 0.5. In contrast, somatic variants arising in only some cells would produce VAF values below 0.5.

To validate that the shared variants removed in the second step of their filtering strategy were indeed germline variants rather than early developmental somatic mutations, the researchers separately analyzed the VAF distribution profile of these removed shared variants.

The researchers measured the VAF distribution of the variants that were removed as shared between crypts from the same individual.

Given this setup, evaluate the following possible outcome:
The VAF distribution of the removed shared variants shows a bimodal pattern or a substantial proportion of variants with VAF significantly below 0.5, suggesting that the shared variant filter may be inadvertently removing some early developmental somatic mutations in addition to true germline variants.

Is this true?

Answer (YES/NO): NO